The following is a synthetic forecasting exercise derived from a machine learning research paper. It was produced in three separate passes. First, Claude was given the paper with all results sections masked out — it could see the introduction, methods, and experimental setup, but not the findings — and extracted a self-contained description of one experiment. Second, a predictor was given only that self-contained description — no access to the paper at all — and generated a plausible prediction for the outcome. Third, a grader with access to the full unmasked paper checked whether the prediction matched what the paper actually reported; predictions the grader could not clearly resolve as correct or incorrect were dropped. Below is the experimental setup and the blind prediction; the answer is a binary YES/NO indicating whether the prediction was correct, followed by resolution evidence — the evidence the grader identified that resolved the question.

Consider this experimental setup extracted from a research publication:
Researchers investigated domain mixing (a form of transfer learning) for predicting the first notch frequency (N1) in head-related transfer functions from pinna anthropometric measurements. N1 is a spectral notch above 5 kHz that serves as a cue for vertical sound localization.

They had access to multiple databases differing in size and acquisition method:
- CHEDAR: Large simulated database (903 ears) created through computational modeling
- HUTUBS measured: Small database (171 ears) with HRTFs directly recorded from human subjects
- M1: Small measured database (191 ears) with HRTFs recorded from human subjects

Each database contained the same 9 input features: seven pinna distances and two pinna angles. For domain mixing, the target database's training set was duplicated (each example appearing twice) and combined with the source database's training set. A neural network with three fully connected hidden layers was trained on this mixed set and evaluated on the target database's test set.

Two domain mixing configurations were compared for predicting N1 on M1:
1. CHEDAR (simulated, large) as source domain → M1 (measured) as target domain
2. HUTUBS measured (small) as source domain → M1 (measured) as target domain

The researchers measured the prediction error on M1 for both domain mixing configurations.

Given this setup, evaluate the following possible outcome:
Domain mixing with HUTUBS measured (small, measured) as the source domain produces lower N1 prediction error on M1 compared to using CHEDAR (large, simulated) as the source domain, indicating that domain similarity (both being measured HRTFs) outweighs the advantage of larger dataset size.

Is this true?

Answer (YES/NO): YES